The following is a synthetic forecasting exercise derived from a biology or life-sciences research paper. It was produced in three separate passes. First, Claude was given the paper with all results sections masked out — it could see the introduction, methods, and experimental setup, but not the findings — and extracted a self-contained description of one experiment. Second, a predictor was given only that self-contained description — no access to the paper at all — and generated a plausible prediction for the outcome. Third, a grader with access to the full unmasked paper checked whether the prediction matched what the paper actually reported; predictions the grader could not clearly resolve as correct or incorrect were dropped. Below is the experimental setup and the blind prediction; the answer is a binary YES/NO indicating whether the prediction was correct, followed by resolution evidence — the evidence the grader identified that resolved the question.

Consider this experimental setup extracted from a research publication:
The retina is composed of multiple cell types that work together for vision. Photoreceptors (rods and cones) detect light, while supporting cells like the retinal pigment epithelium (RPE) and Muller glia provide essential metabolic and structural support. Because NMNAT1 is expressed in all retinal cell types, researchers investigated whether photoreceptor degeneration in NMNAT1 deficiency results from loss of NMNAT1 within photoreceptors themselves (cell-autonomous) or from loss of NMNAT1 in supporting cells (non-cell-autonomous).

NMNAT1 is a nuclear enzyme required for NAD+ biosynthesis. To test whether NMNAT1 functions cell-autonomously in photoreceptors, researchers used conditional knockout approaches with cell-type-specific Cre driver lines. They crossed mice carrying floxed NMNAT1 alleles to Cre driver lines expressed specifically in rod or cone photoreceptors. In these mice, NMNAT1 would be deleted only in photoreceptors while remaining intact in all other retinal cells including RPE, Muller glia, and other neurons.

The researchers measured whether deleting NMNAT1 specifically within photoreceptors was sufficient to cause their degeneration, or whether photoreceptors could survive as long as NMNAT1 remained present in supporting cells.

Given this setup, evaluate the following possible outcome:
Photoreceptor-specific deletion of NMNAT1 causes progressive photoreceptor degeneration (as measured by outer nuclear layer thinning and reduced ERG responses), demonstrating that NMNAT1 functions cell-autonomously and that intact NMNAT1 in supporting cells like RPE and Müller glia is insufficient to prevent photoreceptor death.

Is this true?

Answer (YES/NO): YES